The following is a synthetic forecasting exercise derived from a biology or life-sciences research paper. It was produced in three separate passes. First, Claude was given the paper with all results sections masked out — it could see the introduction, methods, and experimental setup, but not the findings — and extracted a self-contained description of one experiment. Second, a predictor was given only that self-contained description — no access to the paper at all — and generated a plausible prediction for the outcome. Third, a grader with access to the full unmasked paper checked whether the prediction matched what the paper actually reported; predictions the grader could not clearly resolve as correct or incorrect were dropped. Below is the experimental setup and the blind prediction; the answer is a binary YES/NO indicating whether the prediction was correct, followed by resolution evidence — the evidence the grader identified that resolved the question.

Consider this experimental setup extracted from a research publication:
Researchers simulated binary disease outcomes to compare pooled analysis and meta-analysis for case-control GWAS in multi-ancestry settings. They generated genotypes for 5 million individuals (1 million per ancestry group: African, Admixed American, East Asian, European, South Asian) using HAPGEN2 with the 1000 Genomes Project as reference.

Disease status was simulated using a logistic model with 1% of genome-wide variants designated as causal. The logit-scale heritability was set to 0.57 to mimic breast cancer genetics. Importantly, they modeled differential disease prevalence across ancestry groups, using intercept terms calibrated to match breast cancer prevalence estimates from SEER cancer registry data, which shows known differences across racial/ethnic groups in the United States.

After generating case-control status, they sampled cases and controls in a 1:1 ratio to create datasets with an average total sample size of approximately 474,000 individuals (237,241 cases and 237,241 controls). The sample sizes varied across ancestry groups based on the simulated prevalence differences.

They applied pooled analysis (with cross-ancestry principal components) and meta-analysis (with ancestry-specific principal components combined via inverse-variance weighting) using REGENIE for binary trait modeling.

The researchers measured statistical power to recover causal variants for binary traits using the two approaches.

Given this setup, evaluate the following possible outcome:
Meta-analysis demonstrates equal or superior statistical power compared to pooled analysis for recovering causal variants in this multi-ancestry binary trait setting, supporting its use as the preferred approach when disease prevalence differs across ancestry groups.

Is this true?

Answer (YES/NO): NO